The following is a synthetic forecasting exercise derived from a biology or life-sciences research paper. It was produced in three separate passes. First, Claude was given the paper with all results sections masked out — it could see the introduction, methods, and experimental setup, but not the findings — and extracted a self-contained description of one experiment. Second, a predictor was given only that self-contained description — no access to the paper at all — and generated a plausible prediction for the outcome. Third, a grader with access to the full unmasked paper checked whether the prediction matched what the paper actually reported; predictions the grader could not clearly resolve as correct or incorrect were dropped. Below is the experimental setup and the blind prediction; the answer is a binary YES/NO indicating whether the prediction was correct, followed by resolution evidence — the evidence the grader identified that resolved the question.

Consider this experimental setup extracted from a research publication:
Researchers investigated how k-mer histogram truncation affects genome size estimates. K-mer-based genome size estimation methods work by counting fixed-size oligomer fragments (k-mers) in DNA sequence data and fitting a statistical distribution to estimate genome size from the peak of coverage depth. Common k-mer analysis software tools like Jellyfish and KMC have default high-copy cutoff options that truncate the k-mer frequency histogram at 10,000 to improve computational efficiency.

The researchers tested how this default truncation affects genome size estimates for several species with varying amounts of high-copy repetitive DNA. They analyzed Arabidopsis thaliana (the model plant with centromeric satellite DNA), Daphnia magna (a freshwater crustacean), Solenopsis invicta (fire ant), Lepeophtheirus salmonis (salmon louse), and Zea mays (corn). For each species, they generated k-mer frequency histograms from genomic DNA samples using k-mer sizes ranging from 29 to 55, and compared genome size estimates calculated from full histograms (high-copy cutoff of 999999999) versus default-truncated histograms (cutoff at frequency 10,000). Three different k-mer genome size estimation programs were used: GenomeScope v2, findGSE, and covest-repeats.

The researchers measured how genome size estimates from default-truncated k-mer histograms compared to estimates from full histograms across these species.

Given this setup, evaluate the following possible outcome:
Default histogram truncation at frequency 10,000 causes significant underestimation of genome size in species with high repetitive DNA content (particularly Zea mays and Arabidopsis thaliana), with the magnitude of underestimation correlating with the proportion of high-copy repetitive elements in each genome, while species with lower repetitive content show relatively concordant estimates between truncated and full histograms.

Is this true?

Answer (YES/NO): NO